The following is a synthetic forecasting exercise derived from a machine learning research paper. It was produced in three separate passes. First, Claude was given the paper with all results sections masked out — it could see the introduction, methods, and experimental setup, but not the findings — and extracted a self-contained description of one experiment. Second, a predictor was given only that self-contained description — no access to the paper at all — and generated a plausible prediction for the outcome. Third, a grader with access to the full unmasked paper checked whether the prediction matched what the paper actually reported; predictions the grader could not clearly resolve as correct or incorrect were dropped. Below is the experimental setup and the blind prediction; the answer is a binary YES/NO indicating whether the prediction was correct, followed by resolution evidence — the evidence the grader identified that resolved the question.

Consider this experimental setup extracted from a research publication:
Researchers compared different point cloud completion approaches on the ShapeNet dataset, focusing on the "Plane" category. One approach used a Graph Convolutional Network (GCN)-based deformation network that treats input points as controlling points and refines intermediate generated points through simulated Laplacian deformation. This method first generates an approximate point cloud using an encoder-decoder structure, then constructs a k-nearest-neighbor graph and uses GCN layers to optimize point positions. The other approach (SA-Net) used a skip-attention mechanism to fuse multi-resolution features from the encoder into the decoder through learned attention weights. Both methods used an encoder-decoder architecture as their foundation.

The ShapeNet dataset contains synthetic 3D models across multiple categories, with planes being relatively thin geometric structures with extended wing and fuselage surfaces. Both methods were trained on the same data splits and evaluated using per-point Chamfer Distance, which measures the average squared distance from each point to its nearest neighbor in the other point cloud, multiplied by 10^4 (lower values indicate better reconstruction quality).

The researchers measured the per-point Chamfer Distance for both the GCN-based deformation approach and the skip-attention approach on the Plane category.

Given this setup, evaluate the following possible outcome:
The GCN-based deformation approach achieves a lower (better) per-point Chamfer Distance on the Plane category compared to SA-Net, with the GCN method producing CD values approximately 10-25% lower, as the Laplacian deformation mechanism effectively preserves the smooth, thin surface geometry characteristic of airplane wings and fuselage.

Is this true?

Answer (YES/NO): NO